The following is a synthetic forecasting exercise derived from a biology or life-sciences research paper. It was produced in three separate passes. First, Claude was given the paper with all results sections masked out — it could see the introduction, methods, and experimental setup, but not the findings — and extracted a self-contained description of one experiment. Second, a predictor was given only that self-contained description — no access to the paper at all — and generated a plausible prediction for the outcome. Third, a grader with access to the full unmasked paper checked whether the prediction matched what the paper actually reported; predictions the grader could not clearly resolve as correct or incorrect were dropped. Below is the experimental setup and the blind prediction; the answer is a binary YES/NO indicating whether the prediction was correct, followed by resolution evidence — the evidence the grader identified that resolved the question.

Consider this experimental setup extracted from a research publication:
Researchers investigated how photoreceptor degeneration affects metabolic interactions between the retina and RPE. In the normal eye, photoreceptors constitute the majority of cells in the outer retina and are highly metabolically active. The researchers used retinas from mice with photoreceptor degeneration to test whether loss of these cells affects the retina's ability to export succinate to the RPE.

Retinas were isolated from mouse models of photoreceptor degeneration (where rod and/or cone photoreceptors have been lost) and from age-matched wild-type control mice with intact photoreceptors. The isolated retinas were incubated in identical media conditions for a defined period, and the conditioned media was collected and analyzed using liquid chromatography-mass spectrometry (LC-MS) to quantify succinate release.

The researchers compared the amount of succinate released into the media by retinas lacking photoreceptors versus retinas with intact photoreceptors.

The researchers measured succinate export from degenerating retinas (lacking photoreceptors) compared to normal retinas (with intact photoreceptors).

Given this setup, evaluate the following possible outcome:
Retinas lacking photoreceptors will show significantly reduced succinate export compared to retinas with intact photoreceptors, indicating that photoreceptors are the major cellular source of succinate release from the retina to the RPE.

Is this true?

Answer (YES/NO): YES